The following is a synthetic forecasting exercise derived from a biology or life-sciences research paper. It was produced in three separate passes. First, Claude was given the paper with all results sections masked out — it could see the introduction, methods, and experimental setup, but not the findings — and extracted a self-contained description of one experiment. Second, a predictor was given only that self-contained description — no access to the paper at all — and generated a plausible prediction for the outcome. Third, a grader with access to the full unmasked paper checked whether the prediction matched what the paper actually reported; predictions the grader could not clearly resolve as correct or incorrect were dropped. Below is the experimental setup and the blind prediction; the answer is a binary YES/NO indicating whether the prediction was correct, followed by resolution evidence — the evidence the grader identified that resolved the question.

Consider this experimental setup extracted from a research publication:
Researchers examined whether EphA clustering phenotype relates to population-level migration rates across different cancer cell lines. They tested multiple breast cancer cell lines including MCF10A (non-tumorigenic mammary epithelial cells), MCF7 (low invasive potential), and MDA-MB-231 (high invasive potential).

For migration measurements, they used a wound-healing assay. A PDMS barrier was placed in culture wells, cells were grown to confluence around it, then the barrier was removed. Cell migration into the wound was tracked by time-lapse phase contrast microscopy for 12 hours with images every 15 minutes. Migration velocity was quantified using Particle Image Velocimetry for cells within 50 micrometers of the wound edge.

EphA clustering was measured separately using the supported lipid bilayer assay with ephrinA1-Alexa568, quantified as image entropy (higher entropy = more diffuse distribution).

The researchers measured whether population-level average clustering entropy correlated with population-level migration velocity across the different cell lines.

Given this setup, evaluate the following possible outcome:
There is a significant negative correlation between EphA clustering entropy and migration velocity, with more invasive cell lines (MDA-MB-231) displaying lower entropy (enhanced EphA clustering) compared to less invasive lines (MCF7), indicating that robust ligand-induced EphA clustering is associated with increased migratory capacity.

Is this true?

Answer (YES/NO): NO